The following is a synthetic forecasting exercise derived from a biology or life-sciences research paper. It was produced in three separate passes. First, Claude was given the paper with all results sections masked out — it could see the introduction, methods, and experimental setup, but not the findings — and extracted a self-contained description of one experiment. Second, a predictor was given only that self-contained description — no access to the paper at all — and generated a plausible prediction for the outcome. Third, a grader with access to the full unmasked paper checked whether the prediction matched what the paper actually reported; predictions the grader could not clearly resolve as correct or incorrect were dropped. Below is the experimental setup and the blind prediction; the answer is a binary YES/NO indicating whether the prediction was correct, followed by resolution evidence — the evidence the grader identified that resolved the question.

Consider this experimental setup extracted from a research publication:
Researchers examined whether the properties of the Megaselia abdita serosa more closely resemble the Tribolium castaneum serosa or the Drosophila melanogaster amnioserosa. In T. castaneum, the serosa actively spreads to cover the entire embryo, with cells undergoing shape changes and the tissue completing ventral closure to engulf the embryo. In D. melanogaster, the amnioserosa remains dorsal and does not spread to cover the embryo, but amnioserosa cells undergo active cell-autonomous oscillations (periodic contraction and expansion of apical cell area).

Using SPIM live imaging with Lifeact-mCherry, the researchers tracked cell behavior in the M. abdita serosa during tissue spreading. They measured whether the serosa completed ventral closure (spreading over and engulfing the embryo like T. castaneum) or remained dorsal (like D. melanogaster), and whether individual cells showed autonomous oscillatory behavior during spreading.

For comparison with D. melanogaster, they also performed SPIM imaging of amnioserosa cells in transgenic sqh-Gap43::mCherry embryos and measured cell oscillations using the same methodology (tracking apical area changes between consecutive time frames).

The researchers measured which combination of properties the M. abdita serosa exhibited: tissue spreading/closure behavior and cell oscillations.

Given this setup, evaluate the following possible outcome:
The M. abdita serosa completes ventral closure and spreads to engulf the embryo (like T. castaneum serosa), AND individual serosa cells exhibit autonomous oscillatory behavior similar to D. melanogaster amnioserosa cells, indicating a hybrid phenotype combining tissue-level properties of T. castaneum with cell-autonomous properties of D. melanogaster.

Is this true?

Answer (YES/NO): YES